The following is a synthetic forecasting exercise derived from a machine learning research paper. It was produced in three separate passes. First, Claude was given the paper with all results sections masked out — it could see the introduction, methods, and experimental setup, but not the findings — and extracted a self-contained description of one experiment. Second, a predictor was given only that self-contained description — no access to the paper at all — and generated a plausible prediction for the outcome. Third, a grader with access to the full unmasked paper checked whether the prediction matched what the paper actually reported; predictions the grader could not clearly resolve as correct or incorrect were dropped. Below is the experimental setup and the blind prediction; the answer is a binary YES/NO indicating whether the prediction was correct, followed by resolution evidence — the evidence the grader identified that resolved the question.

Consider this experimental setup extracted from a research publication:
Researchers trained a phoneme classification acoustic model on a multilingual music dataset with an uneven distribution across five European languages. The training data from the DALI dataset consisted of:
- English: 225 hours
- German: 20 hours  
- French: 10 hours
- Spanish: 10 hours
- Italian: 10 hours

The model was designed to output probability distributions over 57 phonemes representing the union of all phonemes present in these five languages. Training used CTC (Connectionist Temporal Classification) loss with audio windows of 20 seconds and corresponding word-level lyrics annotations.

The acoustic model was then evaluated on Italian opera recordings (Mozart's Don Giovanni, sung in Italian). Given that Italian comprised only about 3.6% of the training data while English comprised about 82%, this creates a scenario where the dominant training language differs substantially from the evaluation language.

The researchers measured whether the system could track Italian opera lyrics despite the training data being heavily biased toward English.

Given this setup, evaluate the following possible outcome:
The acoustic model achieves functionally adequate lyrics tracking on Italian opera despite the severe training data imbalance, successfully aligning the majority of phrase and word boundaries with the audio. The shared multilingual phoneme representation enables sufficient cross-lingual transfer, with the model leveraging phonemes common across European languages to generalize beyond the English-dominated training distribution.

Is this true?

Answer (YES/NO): YES